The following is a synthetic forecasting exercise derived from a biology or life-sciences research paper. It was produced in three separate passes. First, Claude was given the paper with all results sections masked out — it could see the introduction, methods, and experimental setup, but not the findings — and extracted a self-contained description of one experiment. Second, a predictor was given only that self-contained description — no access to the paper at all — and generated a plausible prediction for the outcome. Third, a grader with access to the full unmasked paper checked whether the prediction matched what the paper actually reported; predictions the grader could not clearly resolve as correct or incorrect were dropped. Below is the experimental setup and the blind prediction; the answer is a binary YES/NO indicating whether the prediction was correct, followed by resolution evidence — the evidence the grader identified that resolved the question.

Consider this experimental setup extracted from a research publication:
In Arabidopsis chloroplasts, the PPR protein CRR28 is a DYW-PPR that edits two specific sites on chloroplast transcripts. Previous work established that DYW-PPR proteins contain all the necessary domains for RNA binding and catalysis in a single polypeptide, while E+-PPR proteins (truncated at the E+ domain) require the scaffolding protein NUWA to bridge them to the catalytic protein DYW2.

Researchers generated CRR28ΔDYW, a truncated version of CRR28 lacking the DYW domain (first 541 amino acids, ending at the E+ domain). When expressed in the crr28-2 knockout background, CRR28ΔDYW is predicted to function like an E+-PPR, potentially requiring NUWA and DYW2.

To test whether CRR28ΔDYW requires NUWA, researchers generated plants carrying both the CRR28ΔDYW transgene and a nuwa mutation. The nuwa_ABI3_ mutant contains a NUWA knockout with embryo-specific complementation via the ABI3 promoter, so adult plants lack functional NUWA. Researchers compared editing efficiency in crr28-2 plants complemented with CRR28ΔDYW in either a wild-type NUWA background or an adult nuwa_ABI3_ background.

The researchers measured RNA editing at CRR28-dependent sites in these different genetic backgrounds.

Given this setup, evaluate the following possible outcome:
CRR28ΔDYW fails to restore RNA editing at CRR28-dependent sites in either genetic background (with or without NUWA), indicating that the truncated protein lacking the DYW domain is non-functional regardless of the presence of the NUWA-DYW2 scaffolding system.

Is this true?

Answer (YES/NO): NO